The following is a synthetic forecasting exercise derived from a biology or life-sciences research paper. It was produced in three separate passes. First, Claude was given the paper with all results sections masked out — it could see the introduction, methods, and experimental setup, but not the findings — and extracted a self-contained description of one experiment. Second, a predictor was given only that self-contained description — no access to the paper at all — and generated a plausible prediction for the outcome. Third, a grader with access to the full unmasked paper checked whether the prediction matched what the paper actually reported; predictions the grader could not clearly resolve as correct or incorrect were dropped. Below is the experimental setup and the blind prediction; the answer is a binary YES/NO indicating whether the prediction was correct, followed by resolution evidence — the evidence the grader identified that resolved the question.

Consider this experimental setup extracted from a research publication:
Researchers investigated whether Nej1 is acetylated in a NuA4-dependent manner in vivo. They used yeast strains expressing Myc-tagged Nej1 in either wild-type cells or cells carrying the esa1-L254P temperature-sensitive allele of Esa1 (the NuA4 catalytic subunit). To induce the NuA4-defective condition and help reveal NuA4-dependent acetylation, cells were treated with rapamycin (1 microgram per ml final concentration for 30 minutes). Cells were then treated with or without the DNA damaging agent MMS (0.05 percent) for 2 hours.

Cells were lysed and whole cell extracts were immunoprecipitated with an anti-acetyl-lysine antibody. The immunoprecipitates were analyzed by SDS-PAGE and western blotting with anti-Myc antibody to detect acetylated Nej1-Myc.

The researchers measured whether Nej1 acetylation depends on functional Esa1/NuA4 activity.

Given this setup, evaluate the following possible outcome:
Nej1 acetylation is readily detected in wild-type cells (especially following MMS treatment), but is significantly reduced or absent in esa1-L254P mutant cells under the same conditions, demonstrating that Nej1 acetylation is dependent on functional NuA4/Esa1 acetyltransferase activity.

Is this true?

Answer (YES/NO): YES